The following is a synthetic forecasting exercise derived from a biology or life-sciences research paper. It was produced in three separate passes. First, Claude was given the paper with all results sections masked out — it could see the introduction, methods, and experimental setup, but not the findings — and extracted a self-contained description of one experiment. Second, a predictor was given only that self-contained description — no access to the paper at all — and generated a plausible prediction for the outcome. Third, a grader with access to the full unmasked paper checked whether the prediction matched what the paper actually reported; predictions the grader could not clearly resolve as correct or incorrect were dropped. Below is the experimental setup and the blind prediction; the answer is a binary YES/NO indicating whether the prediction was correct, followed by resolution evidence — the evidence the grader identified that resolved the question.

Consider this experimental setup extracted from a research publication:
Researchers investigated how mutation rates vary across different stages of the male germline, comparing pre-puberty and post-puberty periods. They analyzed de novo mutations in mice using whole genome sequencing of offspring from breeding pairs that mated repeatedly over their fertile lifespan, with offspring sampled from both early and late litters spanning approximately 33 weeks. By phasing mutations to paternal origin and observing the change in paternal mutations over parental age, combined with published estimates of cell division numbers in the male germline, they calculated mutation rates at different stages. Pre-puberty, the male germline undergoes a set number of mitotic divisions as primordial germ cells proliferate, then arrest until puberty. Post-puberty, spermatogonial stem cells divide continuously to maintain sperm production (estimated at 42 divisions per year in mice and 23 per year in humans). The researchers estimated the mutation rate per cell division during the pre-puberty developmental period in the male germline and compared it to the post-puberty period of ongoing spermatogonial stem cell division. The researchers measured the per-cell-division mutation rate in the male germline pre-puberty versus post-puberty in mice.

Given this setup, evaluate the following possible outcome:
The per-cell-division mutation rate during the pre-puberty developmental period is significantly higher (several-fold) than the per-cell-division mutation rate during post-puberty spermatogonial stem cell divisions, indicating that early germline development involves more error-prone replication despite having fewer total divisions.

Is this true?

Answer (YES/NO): NO